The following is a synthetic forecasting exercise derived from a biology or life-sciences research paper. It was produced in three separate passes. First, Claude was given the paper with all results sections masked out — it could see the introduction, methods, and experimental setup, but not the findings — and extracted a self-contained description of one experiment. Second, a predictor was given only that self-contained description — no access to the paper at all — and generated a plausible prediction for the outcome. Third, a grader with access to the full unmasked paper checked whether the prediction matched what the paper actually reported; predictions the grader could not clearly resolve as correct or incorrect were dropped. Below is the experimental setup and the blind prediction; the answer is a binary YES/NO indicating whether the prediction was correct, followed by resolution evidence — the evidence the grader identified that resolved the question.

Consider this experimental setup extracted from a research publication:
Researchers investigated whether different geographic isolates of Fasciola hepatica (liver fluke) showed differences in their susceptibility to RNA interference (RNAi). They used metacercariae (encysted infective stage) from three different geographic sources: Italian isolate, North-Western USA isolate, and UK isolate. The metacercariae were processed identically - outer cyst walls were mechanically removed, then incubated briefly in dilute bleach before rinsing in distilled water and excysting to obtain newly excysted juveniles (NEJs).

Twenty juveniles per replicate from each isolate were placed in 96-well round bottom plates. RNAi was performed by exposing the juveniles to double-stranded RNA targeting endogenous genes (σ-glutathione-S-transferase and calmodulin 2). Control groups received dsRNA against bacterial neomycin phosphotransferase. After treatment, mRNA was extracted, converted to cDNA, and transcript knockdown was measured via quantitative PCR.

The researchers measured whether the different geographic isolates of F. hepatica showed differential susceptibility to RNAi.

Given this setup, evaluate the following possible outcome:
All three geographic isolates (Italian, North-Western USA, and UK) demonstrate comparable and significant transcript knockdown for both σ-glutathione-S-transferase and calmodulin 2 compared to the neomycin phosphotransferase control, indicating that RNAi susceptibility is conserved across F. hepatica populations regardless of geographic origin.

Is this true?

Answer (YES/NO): NO